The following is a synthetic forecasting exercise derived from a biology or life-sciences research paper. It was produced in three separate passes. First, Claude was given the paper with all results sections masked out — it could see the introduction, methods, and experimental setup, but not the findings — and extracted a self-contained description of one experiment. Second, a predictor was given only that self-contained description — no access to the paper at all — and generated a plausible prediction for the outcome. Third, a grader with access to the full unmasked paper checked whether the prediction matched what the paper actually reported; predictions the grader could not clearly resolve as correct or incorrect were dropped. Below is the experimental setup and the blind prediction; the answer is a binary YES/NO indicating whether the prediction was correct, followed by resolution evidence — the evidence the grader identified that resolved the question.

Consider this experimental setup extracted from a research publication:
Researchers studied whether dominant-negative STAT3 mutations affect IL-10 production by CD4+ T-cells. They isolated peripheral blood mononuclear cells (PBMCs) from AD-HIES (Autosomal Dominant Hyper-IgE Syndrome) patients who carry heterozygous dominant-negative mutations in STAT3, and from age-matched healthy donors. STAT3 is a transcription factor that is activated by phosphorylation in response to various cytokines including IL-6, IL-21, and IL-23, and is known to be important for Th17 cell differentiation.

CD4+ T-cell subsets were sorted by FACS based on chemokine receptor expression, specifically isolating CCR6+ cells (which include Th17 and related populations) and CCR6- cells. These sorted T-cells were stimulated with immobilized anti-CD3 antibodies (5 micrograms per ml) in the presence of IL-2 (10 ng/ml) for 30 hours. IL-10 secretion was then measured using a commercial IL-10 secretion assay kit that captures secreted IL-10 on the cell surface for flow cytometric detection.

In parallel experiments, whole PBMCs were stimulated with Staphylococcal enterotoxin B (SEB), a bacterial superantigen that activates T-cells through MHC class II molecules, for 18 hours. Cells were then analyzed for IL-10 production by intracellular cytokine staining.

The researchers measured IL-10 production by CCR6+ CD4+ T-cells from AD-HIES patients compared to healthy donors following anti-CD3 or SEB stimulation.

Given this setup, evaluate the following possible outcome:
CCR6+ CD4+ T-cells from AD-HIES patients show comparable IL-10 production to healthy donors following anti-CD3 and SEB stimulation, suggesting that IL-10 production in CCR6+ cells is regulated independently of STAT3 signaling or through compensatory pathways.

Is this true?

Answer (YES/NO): NO